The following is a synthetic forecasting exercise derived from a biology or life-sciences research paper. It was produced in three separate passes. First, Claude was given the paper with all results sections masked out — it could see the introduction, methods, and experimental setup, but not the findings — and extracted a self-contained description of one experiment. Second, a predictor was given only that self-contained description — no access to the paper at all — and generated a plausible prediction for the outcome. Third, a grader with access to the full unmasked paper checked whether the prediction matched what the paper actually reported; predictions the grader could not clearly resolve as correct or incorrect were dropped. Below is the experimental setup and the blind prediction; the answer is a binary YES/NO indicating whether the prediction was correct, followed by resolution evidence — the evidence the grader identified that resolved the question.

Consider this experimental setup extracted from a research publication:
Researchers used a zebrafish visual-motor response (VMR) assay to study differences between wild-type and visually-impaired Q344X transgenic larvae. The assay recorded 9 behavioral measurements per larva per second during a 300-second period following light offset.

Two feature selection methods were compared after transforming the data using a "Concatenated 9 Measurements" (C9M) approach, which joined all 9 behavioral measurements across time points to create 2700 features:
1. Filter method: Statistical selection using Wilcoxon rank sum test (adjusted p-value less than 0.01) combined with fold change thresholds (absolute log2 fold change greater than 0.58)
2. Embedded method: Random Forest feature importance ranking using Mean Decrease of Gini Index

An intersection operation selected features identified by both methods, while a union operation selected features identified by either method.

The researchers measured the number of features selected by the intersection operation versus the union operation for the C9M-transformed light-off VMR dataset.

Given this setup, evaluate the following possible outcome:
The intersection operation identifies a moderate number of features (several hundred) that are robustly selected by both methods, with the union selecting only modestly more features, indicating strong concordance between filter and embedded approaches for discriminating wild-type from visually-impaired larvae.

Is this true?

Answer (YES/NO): NO